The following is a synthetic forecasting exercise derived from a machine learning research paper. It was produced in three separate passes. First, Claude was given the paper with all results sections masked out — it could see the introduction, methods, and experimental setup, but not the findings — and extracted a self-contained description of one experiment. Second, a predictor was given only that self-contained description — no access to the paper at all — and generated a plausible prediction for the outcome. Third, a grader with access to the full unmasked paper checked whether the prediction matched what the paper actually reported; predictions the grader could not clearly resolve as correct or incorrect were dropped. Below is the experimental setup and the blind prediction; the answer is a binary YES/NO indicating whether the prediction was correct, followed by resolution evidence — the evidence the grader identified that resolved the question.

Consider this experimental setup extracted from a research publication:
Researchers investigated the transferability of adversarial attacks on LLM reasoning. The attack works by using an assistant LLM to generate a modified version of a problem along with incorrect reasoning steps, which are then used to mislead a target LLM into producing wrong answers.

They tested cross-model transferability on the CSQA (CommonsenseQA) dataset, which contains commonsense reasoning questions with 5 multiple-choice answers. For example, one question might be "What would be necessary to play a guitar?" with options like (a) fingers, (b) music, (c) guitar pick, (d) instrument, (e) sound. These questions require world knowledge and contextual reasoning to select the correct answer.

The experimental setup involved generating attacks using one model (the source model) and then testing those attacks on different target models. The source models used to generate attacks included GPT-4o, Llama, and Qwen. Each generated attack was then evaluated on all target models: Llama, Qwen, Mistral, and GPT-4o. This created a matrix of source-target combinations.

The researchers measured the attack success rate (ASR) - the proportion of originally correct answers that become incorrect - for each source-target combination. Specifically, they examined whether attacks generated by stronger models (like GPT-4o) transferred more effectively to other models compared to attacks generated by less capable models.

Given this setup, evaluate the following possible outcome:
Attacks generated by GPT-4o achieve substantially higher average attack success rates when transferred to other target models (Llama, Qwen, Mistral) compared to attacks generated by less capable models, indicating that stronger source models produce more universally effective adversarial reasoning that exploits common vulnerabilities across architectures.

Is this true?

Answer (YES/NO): YES